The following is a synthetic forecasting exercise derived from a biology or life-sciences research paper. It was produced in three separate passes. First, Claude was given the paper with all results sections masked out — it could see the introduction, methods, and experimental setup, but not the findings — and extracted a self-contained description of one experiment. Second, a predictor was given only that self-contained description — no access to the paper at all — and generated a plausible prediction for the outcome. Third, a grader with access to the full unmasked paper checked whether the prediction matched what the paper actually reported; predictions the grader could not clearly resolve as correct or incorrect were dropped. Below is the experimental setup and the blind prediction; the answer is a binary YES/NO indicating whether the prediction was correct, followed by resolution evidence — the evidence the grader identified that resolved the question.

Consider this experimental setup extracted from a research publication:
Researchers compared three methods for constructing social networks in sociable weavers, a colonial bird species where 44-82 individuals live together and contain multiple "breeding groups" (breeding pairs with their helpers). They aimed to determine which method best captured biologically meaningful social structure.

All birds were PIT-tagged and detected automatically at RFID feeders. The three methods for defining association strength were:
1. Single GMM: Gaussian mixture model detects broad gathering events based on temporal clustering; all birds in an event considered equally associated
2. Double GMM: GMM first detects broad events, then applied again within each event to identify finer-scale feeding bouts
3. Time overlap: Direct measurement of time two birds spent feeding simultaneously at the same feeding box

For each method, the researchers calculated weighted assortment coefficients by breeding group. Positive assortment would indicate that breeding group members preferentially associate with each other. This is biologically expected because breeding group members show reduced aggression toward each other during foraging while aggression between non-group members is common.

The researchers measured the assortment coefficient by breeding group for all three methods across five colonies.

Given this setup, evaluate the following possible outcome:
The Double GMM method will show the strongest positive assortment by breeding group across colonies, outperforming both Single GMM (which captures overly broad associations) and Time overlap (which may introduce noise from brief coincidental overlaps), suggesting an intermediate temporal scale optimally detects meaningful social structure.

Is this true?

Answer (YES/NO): NO